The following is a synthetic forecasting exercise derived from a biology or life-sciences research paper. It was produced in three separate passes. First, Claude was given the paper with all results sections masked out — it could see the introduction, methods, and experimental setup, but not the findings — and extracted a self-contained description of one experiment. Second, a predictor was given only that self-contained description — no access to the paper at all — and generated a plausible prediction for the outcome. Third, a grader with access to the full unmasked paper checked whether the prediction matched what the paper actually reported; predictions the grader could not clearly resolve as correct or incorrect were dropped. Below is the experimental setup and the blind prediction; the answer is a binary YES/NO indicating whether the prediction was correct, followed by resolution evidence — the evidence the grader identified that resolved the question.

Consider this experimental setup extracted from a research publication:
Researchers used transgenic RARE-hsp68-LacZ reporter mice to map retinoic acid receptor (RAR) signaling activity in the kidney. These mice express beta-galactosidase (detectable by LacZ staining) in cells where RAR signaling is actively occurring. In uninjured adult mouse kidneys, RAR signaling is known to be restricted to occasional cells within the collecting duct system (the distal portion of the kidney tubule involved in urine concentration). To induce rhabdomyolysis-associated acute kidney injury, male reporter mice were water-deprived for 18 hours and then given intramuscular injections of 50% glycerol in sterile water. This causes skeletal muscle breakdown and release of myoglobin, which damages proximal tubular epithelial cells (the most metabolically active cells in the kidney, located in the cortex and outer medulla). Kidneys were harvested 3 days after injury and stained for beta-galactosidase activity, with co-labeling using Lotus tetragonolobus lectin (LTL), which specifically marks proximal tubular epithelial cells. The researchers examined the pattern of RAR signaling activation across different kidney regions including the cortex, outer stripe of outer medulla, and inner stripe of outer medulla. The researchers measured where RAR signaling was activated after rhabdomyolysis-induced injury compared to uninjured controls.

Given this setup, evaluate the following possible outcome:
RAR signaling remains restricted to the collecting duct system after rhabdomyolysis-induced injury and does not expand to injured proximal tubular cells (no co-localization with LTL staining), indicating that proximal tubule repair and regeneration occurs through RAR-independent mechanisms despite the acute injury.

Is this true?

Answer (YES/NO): NO